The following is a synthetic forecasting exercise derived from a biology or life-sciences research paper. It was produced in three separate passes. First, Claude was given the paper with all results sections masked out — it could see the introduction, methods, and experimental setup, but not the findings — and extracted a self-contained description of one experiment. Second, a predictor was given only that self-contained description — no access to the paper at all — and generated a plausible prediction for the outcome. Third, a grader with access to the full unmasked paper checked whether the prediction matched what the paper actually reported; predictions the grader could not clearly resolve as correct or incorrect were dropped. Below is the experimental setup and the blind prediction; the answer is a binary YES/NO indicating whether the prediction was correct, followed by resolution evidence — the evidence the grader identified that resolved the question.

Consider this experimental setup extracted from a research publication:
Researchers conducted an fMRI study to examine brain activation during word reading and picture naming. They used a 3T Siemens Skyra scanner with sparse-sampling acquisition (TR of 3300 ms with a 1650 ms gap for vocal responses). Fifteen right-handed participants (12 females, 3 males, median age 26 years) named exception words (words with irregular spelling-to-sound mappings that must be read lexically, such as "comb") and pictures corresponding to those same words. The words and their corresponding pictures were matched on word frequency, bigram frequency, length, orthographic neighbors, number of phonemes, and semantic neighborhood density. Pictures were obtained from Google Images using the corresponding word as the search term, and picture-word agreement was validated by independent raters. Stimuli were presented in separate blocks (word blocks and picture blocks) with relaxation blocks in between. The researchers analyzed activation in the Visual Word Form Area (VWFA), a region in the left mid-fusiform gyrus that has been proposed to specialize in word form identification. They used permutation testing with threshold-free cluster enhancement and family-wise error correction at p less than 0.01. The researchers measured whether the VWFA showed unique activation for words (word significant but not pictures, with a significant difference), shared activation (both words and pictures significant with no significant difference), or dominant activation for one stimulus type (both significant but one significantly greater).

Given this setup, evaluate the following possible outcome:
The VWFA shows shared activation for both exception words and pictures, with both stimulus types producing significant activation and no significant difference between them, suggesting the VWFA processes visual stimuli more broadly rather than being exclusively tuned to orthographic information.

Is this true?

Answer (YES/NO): YES